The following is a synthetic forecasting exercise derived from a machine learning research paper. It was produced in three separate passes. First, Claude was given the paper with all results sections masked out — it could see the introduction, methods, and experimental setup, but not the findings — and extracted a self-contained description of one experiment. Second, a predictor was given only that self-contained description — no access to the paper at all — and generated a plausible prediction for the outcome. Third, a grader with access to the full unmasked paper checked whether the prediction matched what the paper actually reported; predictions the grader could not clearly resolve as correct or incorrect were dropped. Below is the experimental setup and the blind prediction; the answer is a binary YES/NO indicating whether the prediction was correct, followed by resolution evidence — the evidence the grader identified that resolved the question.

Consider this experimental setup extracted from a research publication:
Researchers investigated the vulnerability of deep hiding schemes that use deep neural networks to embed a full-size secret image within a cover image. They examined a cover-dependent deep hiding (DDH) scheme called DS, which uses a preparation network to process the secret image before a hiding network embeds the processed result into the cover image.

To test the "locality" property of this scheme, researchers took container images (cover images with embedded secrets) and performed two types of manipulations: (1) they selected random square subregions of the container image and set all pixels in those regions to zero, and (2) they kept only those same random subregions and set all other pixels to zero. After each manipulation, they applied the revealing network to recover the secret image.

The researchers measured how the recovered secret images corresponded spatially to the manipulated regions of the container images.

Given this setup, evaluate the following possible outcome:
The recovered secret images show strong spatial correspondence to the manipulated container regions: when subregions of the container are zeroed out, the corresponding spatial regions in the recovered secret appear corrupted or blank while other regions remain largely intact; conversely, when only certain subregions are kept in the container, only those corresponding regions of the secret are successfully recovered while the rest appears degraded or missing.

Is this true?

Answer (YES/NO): YES